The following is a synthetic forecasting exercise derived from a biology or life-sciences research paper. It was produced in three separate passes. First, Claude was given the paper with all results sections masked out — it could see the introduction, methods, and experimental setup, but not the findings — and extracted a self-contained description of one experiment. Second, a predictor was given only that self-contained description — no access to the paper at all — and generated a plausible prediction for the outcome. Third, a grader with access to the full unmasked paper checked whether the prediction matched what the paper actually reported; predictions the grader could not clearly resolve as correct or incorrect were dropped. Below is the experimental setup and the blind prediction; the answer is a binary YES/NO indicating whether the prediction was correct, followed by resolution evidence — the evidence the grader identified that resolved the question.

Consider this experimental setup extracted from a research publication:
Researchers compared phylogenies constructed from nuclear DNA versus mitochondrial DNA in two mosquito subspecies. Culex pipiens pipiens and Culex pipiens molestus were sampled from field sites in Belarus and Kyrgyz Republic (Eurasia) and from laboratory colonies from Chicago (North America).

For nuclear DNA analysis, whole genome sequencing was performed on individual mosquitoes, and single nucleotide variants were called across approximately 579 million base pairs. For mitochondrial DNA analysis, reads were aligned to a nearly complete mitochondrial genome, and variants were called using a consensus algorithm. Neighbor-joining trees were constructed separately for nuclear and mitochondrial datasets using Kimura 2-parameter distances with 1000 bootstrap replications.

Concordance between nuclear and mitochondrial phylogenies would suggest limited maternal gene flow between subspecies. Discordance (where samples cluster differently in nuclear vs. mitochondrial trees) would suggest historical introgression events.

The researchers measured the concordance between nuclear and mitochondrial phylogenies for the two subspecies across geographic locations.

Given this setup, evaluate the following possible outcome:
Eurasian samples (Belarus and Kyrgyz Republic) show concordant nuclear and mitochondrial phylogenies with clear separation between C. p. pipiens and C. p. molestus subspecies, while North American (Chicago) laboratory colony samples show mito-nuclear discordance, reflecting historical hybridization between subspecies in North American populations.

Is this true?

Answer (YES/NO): NO